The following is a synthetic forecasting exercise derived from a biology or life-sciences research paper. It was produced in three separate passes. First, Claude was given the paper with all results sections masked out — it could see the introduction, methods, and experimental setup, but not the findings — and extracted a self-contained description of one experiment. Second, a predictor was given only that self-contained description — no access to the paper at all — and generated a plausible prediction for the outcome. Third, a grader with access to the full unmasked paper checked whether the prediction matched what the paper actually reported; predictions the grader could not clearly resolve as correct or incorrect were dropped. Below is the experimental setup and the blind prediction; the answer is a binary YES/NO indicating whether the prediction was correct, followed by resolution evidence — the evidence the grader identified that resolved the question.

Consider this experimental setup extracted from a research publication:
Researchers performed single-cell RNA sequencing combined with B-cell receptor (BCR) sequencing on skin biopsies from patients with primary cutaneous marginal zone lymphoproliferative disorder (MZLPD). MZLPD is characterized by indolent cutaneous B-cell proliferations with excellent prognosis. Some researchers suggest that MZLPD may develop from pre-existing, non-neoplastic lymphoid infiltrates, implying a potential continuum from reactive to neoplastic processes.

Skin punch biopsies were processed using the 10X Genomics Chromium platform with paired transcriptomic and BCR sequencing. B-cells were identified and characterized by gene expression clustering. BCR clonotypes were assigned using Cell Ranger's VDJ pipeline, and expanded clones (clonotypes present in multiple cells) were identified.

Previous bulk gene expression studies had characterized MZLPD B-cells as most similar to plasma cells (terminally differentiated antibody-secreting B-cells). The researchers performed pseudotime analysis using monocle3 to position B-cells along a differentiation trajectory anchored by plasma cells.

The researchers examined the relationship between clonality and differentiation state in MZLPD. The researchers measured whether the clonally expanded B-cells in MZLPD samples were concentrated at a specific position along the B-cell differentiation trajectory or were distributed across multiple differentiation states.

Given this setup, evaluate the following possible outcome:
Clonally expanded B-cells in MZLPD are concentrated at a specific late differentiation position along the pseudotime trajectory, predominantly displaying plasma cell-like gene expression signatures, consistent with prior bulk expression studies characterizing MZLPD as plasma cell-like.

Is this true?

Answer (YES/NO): NO